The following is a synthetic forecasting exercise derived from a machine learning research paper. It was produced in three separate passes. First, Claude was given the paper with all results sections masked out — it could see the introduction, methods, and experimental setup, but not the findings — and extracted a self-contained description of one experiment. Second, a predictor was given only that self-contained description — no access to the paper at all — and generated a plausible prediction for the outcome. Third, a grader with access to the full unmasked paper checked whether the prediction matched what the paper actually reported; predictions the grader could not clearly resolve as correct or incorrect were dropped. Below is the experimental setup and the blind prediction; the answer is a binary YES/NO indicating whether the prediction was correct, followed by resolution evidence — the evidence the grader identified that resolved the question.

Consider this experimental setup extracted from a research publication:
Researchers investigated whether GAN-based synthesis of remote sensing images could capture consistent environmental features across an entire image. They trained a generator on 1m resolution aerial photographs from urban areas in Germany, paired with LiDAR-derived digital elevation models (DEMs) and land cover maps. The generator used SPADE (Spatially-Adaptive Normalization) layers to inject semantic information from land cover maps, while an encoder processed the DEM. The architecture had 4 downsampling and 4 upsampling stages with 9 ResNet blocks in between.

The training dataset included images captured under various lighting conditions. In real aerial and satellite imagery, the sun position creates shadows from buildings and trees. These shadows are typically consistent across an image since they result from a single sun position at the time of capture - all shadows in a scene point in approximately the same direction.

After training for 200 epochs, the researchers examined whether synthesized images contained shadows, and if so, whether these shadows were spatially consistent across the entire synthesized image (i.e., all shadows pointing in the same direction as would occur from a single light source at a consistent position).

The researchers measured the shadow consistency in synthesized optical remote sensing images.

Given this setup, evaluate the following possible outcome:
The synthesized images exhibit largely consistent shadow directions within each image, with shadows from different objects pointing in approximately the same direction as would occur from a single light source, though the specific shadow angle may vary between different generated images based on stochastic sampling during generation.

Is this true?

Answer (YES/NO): YES